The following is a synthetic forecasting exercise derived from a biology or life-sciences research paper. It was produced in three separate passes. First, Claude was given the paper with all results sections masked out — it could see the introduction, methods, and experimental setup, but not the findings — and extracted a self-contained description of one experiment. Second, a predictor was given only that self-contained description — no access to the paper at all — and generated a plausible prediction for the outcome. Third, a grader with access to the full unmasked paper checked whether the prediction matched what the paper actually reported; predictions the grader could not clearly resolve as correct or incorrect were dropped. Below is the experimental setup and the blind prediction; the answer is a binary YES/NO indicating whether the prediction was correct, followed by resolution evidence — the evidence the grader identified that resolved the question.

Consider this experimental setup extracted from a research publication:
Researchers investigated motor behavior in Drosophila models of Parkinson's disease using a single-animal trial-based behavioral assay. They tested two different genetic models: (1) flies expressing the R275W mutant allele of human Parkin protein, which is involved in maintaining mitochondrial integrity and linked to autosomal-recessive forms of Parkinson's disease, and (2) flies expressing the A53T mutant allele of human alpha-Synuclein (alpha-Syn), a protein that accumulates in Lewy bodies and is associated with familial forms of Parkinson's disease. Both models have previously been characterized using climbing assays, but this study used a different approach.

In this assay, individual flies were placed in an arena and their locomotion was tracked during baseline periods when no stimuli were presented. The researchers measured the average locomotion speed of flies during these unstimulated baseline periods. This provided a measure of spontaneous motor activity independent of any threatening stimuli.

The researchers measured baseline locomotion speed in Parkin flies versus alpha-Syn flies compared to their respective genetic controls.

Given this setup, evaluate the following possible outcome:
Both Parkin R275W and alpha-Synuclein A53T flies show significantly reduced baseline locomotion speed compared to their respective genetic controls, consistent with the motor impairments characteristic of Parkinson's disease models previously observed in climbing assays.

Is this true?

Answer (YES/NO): NO